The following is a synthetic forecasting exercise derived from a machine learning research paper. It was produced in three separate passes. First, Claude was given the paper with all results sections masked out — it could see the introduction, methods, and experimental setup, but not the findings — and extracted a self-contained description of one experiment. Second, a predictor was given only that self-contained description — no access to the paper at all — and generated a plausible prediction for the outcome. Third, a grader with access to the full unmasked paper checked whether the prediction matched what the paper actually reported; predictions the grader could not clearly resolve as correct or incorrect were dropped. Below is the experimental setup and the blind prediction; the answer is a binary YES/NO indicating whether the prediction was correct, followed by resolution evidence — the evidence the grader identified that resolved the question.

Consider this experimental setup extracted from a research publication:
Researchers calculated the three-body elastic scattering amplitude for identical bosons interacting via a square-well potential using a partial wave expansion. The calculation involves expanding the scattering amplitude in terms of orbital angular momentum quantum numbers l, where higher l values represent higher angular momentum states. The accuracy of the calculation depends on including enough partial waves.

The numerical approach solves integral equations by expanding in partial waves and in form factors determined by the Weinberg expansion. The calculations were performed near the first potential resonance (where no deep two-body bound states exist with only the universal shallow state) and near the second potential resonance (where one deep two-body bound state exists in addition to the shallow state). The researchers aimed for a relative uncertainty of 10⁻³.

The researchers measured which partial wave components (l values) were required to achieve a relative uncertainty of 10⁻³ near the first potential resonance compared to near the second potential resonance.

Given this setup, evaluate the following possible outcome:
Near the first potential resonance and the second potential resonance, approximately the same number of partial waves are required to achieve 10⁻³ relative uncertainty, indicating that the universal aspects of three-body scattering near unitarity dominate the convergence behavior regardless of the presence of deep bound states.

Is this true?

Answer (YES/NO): NO